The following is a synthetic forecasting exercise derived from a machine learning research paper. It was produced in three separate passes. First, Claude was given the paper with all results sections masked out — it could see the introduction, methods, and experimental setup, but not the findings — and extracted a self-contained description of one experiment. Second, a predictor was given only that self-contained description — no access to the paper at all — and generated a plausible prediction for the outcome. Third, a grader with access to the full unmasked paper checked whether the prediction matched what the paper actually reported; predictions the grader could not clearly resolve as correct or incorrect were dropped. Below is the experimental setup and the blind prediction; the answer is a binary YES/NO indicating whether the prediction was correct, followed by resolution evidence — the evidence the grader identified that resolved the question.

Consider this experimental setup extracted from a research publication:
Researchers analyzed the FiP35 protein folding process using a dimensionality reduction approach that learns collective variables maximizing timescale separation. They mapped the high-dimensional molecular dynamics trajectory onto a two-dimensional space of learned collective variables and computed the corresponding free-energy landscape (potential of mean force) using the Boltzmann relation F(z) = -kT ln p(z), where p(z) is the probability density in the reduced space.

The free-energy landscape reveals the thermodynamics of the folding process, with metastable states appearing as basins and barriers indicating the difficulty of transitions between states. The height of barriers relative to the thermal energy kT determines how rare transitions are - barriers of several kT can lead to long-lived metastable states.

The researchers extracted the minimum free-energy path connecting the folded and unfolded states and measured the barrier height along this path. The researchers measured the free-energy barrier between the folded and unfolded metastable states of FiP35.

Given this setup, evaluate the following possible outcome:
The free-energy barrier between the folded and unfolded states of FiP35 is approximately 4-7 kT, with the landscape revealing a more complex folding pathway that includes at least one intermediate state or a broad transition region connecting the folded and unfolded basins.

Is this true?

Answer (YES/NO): NO